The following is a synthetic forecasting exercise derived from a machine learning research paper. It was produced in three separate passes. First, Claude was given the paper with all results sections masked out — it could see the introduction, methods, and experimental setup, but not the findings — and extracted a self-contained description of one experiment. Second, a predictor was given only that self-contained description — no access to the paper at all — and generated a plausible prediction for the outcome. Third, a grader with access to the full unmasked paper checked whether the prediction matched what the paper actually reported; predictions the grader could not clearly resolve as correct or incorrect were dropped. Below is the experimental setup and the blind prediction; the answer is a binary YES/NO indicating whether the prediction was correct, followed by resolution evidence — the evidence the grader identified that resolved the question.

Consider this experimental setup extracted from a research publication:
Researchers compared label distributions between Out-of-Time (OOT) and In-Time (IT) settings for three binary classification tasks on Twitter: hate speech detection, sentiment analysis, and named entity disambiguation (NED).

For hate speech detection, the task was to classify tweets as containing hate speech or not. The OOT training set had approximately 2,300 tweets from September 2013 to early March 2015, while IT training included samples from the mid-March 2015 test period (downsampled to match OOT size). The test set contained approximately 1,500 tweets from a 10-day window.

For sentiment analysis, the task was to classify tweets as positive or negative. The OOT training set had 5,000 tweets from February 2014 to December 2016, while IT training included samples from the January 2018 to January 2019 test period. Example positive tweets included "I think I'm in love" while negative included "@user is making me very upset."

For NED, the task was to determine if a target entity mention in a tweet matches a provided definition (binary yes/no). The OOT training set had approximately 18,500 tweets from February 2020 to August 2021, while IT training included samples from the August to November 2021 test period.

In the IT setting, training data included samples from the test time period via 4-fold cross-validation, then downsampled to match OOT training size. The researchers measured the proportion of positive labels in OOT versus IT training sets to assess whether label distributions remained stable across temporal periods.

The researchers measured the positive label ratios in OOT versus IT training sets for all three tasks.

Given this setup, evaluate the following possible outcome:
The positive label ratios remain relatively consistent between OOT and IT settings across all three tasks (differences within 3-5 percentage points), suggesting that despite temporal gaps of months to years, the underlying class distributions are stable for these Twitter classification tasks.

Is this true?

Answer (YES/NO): NO